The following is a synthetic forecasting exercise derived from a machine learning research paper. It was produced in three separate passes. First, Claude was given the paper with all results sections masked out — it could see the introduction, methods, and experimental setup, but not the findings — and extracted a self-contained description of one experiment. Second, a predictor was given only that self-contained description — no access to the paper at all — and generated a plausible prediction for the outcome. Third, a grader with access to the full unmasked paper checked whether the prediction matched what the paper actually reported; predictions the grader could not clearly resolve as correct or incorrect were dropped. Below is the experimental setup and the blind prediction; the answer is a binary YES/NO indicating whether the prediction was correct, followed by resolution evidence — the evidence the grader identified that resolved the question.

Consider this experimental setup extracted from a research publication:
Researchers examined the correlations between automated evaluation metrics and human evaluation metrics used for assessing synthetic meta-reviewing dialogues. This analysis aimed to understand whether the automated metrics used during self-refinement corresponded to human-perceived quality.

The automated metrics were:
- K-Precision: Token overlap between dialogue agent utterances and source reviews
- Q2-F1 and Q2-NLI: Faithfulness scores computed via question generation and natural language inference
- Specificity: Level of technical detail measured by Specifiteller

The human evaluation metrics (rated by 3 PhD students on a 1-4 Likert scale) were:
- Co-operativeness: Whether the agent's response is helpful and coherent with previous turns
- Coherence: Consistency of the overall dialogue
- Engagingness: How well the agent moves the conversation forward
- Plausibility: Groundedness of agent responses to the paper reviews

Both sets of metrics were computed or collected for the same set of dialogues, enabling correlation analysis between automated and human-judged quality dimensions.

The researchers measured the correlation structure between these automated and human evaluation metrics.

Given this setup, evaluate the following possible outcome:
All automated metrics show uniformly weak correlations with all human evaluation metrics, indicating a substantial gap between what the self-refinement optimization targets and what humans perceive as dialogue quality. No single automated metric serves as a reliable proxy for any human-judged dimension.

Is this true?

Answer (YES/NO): NO